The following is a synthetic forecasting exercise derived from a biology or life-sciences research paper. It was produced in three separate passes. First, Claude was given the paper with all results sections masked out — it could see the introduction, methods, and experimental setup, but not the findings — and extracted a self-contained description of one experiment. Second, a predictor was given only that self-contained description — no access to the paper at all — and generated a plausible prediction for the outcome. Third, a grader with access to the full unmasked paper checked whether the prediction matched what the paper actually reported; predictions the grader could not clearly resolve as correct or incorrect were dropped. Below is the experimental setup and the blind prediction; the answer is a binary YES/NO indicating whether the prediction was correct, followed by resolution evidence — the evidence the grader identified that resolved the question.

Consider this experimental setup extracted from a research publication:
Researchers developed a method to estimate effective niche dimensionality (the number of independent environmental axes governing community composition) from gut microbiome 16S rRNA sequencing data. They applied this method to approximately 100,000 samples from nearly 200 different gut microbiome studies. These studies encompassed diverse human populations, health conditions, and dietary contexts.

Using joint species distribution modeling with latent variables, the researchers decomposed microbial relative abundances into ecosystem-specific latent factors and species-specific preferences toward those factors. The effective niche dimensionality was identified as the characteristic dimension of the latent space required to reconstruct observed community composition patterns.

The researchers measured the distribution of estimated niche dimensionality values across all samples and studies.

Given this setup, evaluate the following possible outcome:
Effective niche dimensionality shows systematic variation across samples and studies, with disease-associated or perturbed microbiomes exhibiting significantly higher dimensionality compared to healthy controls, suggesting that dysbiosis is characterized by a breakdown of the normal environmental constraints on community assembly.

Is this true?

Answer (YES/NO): NO